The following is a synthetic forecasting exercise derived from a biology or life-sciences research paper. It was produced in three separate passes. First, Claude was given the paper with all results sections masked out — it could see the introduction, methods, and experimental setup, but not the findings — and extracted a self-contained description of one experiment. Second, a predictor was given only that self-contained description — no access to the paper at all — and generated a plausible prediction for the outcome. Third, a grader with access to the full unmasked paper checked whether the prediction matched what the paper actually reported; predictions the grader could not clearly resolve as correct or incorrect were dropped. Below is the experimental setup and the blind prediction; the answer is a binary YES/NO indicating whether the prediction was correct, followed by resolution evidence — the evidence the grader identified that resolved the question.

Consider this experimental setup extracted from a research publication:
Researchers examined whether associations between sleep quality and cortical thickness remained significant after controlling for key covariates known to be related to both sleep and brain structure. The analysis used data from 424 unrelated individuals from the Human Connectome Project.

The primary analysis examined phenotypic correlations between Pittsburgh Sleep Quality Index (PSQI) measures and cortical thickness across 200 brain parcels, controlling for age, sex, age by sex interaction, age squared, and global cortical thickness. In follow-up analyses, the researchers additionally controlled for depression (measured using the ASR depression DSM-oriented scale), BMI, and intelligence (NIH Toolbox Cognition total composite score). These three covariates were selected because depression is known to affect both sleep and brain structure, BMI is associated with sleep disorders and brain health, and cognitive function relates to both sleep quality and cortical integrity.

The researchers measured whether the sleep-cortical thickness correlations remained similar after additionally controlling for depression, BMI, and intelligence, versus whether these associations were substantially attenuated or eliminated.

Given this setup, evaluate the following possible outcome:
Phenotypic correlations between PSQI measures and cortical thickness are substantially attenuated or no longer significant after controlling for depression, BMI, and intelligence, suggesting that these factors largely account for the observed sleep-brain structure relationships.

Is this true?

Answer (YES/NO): NO